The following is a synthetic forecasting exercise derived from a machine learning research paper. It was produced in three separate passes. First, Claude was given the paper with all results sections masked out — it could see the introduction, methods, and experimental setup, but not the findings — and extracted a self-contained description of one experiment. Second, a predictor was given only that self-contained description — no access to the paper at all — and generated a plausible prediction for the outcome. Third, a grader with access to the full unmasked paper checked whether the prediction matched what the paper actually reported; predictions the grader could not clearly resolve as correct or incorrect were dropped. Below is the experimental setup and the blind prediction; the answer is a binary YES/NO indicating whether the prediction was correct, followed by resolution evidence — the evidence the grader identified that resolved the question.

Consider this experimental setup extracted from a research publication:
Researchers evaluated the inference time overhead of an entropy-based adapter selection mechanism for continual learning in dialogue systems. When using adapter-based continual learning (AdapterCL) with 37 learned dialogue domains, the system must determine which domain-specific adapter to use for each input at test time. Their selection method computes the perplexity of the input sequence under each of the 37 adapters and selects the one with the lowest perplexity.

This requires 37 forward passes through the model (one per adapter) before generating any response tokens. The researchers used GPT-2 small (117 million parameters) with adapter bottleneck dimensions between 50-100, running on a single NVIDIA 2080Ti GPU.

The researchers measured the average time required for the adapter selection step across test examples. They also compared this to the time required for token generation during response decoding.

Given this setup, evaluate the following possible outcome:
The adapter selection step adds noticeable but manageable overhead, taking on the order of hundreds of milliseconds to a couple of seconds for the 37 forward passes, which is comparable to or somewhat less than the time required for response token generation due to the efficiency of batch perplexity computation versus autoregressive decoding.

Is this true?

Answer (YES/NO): NO